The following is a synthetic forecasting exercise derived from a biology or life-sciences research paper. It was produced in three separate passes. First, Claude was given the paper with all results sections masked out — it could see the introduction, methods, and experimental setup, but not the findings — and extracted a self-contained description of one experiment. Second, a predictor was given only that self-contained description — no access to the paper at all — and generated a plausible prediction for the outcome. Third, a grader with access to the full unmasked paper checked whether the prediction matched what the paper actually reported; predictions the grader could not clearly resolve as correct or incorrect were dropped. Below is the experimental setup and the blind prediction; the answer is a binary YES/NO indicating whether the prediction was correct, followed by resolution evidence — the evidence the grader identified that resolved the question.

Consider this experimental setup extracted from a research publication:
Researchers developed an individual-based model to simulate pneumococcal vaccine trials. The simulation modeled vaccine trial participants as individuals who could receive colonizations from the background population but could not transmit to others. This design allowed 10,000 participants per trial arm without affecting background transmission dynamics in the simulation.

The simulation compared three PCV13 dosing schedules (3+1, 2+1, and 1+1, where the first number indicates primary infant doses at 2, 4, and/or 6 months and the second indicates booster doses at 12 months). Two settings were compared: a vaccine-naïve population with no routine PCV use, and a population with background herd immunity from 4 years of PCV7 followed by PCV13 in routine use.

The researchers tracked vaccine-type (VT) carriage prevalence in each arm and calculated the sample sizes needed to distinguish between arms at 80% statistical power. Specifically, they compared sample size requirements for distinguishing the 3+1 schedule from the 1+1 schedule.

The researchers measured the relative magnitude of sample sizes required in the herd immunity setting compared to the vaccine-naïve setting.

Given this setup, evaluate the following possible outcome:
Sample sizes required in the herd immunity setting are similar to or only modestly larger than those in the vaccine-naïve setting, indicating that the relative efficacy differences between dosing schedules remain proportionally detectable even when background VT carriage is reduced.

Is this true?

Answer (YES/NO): NO